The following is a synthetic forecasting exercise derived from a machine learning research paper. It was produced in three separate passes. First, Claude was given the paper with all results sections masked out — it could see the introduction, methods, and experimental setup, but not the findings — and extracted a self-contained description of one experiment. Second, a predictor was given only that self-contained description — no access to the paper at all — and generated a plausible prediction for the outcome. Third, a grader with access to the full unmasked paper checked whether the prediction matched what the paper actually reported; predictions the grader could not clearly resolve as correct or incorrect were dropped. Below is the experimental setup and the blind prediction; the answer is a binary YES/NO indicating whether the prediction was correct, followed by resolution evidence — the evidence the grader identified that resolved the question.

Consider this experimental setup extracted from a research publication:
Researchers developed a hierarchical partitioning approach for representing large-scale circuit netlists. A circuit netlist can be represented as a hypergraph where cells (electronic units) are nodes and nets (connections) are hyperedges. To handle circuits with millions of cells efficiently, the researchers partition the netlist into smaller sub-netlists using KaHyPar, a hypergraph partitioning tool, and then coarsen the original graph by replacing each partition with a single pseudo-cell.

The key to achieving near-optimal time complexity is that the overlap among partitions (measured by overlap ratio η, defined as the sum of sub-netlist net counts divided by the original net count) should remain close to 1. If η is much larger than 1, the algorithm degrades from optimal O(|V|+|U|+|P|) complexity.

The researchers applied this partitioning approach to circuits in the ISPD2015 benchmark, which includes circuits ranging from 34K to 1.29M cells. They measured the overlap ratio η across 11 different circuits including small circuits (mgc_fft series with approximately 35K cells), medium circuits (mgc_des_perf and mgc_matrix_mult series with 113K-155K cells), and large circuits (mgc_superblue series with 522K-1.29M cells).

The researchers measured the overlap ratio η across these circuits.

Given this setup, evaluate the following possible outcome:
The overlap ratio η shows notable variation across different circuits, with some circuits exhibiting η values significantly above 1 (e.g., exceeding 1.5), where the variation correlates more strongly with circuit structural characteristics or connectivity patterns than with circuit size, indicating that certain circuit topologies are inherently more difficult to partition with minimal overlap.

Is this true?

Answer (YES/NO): NO